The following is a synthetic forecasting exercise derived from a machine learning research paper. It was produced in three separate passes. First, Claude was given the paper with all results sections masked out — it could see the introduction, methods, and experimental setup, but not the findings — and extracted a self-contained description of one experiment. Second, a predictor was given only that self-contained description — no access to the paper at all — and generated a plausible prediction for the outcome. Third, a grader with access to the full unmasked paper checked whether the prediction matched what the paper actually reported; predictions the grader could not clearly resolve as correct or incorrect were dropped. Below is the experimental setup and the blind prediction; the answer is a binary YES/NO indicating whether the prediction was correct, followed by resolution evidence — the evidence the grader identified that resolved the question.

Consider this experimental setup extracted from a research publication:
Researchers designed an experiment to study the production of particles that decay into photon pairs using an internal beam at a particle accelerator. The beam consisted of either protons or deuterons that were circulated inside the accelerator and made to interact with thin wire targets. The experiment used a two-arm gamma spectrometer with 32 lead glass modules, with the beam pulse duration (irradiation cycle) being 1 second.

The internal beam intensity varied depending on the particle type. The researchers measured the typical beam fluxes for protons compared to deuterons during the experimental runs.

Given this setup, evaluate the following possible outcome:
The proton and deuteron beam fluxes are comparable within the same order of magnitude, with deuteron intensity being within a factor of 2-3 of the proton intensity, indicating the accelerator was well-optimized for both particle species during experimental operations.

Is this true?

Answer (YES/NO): NO